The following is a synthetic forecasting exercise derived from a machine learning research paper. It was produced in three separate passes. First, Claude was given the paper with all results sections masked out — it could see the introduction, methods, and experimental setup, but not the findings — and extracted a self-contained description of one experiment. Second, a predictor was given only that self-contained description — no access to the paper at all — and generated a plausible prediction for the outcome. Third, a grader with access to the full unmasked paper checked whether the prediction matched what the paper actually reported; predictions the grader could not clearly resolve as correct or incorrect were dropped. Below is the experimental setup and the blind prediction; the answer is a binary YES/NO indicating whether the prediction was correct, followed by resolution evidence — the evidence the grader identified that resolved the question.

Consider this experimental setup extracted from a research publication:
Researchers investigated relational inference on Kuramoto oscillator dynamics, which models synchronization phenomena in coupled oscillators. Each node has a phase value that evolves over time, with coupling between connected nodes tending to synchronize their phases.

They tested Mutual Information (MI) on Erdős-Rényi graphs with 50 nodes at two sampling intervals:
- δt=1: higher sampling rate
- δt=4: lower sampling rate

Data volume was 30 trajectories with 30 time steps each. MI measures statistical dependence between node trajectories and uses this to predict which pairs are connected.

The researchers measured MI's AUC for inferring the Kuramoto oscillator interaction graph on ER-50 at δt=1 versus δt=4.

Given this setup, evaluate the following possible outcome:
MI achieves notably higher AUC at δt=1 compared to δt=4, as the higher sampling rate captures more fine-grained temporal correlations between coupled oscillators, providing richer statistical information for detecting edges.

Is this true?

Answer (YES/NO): NO